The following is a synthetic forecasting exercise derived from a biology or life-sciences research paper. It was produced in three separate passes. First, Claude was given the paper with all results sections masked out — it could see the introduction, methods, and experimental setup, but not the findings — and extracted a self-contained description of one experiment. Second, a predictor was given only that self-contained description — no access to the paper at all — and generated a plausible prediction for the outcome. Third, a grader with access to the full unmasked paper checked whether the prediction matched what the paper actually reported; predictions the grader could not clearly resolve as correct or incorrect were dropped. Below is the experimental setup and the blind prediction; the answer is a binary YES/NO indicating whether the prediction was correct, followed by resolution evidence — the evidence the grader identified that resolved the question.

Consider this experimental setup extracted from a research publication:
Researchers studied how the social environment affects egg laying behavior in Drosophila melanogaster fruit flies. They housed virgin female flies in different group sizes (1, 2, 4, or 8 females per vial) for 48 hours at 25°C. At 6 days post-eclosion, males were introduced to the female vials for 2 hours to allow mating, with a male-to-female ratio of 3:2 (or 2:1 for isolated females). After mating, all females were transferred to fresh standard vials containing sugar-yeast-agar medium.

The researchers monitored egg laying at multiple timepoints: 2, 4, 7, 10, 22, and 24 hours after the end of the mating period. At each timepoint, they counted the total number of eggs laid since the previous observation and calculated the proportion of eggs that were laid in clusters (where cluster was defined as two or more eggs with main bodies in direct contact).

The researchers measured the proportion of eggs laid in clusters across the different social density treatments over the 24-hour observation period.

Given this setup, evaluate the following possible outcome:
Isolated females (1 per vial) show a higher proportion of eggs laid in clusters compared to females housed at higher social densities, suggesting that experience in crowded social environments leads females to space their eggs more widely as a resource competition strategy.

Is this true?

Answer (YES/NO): NO